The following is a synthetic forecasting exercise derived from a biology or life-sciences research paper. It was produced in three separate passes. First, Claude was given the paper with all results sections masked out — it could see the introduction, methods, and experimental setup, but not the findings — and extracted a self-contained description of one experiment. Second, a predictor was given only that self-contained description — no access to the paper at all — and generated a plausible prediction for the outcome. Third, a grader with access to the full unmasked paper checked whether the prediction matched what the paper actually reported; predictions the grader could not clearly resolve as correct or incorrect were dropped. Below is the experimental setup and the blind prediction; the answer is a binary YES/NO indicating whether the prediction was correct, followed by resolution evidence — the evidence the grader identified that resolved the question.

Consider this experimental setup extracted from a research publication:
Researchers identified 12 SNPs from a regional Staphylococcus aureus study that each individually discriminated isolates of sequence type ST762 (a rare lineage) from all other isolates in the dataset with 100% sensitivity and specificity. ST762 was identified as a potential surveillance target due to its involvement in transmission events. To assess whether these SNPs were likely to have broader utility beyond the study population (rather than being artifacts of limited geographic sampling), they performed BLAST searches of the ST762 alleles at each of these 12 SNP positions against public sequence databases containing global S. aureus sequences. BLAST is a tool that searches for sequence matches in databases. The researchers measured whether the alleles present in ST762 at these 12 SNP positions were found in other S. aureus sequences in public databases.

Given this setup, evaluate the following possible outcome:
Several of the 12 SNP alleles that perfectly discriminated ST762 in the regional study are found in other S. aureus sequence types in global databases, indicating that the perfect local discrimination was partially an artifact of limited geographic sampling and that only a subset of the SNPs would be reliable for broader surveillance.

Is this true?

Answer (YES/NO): NO